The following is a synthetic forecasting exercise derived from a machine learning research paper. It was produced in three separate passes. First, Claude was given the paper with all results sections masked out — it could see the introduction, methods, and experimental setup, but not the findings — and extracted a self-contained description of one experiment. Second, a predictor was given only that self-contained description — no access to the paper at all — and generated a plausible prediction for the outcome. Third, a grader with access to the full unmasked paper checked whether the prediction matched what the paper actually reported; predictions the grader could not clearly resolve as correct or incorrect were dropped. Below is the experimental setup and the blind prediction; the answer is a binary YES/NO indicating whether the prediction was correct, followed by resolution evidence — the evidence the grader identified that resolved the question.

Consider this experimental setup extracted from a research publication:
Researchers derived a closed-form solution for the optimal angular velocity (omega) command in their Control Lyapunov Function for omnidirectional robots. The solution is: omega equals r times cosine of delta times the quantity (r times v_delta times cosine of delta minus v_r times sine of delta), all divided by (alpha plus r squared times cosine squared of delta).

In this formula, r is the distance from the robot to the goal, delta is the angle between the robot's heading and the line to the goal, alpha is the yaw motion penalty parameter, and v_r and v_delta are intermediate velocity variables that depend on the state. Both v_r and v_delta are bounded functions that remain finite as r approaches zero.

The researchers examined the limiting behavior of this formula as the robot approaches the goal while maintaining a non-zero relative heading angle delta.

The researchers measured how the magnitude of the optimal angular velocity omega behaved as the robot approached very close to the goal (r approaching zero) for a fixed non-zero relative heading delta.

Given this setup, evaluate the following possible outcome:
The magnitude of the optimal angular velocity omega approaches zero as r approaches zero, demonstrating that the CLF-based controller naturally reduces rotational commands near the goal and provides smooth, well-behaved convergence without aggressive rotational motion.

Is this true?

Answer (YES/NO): YES